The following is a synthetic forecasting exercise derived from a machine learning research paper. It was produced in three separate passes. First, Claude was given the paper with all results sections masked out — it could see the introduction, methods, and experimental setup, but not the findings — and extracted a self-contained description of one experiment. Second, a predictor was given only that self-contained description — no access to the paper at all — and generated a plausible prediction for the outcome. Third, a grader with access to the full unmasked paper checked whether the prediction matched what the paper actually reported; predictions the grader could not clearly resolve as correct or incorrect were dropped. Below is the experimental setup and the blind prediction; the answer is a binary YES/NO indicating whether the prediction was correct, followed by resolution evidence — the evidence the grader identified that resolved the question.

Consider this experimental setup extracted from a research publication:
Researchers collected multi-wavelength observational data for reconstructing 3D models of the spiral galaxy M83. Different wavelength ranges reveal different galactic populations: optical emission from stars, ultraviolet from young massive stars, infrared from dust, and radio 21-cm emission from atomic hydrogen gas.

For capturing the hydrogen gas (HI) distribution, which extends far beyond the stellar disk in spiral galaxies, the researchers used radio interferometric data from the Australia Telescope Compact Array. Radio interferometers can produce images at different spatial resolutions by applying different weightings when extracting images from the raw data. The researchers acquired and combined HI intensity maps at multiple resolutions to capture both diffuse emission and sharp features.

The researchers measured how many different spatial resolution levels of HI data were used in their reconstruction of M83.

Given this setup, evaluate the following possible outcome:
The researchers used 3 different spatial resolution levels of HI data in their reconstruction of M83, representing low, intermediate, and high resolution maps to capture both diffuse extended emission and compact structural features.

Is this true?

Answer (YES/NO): YES